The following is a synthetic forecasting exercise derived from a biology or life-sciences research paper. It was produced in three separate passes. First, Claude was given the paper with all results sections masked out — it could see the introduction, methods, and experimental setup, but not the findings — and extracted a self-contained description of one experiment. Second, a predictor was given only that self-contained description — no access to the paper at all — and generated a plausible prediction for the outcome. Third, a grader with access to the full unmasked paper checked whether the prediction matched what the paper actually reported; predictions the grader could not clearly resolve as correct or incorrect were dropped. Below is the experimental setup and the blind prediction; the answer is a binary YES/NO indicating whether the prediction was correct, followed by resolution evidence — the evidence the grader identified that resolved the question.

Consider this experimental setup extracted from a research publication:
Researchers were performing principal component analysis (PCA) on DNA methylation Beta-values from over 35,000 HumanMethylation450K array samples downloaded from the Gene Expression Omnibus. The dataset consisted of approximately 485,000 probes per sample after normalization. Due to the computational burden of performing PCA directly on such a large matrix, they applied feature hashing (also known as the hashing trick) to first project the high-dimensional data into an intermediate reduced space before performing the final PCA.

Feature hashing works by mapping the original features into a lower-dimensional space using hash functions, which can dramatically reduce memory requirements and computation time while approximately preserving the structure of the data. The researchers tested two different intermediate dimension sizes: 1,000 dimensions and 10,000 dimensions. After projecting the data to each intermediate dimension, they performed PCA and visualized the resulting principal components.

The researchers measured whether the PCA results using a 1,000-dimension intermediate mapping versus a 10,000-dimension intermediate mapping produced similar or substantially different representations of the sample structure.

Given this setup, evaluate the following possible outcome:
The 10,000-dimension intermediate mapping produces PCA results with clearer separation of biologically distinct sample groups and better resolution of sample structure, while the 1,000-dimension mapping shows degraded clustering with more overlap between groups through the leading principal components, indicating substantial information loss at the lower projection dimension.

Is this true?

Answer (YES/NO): NO